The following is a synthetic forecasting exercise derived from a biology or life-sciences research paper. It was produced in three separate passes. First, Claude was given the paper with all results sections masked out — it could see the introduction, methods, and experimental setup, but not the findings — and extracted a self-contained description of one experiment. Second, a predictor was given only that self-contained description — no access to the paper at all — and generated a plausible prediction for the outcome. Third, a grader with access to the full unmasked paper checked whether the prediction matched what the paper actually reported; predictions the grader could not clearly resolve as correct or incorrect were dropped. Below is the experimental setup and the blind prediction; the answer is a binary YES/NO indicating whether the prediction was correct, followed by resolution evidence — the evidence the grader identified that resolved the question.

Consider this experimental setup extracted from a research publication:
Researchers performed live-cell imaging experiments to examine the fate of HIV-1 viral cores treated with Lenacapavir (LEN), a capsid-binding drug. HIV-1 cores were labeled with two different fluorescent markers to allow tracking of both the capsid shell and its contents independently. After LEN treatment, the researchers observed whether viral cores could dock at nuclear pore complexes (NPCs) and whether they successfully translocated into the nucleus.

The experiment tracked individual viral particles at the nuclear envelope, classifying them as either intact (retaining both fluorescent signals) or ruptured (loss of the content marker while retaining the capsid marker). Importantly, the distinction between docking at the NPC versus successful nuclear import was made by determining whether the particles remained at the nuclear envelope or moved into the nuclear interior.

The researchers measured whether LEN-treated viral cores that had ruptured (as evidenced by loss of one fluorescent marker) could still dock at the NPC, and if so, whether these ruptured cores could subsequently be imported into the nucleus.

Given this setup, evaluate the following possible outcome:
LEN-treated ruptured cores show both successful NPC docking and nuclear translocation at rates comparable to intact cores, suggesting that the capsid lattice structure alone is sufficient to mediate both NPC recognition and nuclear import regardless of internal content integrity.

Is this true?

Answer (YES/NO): NO